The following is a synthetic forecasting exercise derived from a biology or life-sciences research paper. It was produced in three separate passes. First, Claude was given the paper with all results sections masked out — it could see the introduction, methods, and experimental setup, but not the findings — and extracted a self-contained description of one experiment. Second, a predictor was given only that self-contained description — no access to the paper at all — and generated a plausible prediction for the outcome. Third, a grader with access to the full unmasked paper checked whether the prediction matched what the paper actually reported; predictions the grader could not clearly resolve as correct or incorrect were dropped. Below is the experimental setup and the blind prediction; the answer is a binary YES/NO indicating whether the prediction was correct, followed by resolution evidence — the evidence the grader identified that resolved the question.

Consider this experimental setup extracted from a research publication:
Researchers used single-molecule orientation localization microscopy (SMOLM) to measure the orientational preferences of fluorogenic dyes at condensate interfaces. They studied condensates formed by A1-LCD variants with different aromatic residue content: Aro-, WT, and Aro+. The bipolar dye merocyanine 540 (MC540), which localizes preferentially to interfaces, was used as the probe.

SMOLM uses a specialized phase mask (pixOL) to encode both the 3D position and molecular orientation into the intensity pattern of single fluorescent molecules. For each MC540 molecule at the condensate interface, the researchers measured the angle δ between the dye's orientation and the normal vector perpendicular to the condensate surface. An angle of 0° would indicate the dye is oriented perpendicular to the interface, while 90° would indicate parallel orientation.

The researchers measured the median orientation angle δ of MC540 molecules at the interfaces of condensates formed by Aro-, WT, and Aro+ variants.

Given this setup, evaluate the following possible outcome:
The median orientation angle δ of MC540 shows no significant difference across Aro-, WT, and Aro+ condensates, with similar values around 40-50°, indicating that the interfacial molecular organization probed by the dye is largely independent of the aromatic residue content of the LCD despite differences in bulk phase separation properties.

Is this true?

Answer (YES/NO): NO